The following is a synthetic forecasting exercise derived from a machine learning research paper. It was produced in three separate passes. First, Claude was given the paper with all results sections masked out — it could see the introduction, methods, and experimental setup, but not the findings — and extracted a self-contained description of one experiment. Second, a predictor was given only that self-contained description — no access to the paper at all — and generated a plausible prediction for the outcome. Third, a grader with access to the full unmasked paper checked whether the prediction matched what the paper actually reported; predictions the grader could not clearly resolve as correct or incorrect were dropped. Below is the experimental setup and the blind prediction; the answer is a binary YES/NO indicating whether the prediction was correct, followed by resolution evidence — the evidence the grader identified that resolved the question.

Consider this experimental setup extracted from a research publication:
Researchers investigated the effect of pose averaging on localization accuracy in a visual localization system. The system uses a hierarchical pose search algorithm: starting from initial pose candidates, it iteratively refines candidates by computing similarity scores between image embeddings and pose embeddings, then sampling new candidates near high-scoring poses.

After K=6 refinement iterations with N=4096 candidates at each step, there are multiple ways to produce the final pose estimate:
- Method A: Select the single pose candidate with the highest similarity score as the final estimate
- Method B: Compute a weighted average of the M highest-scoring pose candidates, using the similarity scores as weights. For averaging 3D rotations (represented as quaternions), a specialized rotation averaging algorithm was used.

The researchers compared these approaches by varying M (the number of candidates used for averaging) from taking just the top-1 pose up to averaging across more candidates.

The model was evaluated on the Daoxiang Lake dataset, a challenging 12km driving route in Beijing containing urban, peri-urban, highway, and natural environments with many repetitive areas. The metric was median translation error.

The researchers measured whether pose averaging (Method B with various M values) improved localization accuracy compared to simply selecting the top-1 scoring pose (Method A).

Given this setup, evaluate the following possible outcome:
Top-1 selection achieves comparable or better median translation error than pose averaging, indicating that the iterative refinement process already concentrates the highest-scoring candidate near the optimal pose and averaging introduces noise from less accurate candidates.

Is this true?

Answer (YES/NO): NO